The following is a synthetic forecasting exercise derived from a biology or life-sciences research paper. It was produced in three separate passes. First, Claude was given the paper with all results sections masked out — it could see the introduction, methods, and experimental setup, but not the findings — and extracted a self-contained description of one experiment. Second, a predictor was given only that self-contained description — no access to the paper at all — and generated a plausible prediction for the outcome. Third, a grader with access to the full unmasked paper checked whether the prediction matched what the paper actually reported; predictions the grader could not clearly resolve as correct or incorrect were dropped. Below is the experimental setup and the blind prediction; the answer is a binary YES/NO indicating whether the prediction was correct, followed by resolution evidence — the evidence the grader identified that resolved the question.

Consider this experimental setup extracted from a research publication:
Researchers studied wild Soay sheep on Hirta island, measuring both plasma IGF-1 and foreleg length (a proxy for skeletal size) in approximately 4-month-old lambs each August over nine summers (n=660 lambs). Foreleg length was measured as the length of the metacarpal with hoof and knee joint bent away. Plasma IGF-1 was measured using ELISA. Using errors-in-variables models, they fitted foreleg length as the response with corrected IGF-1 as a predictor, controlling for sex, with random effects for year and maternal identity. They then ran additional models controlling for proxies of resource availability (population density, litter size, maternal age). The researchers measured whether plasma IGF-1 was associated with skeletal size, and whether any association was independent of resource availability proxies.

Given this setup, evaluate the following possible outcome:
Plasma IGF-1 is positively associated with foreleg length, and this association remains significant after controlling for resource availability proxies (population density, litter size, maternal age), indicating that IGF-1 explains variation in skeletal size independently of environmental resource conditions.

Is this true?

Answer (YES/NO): YES